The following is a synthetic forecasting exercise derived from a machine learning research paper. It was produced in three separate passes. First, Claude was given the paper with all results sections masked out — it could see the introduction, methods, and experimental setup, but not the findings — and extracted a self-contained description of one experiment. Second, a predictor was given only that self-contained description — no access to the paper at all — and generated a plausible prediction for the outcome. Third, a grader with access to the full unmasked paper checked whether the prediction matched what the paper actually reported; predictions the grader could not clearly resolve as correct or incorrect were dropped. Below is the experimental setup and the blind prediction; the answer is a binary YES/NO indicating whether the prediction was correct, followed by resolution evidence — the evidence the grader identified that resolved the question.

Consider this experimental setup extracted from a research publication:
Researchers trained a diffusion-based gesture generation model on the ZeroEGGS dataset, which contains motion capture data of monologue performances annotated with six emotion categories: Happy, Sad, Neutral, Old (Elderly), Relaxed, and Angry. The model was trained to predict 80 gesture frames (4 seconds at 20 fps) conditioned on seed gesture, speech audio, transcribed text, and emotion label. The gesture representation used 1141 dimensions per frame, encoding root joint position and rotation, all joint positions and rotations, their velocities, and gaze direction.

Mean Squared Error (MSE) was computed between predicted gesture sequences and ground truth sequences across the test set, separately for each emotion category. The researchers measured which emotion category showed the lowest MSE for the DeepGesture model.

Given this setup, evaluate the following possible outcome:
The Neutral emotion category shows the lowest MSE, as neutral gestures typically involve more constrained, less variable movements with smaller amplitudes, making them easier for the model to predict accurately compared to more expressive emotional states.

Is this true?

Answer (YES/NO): NO